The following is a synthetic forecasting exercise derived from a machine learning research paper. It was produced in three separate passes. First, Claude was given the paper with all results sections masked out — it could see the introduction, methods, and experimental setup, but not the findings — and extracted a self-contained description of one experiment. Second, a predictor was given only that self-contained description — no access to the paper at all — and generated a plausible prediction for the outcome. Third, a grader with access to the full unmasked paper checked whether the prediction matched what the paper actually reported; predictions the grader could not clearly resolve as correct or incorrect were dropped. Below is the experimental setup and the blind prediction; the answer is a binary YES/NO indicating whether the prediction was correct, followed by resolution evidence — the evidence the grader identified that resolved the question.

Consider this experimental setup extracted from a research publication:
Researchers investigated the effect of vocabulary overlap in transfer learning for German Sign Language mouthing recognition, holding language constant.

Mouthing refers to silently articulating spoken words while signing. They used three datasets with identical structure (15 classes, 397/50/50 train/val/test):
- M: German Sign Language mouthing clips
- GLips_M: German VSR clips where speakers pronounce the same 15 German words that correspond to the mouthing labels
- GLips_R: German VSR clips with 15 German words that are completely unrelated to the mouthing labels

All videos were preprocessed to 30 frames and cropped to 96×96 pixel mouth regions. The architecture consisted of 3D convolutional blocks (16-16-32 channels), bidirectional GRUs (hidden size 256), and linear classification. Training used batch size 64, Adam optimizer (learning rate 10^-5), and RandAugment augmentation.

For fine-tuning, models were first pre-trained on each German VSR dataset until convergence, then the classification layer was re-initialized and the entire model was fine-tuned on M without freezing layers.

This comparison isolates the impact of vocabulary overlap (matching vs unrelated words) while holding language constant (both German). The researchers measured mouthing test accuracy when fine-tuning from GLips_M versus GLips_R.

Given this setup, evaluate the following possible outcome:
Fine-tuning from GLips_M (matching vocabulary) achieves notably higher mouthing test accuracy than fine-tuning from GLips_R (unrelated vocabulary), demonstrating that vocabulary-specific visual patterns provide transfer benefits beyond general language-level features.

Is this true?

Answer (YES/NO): NO